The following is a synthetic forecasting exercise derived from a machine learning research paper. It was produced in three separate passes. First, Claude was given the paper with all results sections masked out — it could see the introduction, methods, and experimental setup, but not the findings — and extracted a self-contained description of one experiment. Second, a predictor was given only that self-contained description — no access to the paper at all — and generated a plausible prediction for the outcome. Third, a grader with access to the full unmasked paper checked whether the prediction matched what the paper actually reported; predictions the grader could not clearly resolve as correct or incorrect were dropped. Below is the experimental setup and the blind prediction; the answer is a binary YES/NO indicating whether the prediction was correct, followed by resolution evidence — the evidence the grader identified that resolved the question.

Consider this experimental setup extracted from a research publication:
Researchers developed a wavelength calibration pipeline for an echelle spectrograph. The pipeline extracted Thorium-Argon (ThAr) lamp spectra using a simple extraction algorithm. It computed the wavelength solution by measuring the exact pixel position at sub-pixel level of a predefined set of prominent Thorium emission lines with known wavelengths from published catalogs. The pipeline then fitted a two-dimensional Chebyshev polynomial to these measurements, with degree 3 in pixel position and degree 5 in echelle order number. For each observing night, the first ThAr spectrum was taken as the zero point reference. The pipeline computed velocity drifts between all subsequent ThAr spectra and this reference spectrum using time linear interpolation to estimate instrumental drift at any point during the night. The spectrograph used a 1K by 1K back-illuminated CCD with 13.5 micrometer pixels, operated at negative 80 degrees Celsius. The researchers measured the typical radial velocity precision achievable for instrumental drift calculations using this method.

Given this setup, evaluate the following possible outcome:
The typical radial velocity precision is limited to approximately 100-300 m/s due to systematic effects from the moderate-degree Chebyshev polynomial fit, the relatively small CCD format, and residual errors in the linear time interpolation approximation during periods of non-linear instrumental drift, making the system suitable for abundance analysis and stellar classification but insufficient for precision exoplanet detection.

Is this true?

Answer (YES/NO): NO